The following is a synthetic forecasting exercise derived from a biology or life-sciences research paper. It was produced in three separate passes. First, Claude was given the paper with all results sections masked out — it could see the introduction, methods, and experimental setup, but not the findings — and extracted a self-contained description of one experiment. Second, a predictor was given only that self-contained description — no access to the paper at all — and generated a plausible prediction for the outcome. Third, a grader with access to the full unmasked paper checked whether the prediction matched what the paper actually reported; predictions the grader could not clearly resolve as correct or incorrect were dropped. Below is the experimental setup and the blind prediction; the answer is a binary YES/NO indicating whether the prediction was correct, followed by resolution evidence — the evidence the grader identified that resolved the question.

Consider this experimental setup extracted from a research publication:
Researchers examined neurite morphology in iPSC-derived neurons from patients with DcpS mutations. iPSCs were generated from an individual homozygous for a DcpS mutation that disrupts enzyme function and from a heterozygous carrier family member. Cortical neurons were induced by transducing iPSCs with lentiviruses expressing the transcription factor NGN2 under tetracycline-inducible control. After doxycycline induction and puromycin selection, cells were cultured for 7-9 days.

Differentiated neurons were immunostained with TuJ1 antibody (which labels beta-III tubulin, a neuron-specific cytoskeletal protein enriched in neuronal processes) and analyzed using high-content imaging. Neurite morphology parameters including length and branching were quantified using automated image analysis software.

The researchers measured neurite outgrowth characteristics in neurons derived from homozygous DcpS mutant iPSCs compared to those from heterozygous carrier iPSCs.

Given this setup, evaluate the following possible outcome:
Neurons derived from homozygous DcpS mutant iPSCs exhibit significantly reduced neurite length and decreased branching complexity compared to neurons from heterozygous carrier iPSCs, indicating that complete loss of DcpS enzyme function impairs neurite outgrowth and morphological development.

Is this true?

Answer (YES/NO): NO